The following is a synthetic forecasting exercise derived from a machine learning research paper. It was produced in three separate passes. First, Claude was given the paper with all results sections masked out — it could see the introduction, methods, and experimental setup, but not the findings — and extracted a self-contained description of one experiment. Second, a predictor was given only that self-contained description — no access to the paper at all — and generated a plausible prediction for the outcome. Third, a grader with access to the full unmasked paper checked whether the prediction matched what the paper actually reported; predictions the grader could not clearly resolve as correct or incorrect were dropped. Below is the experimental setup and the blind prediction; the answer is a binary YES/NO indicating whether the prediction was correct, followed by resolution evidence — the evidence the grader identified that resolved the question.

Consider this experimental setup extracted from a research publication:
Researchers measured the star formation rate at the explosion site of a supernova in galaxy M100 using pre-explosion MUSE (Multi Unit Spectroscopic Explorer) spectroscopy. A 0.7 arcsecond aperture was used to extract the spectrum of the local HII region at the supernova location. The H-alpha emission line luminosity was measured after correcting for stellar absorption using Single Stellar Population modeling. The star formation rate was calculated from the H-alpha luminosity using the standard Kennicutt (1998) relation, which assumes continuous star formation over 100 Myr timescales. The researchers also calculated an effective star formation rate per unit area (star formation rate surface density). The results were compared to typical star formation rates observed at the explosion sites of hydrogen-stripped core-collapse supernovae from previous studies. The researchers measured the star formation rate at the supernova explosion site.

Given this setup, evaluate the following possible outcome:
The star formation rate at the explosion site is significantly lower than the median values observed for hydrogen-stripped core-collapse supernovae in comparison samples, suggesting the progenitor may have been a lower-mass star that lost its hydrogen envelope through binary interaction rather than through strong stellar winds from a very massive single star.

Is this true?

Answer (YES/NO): NO